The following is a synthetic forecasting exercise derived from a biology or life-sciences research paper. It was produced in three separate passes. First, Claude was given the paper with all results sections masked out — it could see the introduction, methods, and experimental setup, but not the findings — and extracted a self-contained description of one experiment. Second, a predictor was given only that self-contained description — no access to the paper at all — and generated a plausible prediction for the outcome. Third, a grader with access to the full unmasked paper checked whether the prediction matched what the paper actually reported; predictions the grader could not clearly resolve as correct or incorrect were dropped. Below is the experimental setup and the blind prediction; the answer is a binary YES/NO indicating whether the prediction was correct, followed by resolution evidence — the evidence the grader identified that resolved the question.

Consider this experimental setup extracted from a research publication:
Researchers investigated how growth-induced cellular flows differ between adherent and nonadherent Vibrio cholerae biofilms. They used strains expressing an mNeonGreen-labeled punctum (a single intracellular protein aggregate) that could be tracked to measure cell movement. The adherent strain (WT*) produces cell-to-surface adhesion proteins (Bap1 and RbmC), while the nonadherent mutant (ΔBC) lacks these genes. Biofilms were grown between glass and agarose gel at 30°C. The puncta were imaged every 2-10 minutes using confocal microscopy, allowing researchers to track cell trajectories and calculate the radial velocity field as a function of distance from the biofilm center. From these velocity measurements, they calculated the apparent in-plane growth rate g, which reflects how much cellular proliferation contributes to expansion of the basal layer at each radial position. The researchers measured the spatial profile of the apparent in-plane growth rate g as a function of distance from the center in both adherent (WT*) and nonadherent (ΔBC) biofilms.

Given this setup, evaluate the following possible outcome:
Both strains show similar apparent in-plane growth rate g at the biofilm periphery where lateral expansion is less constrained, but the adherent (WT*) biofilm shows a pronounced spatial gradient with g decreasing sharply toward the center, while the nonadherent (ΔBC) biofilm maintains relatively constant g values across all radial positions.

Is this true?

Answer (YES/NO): YES